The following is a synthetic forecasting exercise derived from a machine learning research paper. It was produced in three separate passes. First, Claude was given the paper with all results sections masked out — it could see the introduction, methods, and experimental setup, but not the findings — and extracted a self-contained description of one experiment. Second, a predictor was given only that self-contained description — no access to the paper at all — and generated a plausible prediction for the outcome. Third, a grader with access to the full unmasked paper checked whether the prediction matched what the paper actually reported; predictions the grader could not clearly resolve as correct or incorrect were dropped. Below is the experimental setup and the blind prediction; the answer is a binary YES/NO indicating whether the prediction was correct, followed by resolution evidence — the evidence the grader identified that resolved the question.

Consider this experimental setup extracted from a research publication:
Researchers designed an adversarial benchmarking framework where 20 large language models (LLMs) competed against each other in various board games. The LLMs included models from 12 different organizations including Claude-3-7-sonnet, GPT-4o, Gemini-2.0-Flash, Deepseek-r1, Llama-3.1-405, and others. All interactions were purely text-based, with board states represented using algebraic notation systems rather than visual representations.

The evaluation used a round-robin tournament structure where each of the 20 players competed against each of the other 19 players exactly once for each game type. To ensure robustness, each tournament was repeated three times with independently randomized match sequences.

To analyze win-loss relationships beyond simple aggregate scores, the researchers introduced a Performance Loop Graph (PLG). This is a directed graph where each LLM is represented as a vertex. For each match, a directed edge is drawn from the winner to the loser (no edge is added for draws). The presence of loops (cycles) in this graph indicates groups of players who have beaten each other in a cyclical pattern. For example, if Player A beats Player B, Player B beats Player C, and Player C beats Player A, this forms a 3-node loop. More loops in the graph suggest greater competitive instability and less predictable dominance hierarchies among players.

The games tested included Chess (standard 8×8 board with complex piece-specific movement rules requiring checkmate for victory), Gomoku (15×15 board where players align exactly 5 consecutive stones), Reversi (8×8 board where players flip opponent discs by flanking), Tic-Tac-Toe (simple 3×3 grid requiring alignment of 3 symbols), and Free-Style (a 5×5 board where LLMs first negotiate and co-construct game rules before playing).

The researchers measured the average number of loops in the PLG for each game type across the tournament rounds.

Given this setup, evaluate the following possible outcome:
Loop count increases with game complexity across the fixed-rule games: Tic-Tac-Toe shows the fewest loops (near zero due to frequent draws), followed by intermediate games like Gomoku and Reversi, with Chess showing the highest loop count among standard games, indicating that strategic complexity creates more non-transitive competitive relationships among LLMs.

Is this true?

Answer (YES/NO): NO